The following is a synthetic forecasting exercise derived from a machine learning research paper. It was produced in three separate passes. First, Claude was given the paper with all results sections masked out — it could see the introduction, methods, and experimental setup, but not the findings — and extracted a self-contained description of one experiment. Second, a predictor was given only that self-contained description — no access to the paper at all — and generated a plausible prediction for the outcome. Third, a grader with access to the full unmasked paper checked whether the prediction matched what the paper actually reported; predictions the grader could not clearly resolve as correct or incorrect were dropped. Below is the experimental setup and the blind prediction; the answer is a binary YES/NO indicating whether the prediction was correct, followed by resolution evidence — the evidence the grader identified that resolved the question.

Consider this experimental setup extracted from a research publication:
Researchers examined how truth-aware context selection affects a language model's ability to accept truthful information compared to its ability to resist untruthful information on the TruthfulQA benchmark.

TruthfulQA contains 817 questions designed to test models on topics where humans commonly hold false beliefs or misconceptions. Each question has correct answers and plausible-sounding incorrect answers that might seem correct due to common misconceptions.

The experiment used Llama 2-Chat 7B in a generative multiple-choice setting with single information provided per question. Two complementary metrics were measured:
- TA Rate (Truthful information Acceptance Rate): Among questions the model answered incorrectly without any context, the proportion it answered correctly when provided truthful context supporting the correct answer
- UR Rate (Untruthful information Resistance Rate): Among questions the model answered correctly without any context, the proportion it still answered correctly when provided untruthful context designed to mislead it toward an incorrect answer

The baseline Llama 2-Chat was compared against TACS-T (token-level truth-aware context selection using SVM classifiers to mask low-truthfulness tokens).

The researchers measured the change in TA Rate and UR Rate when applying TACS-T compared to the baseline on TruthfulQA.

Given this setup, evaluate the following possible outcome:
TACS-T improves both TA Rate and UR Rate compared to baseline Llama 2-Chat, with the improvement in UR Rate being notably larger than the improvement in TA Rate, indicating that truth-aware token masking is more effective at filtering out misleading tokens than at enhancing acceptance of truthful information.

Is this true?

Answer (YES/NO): NO